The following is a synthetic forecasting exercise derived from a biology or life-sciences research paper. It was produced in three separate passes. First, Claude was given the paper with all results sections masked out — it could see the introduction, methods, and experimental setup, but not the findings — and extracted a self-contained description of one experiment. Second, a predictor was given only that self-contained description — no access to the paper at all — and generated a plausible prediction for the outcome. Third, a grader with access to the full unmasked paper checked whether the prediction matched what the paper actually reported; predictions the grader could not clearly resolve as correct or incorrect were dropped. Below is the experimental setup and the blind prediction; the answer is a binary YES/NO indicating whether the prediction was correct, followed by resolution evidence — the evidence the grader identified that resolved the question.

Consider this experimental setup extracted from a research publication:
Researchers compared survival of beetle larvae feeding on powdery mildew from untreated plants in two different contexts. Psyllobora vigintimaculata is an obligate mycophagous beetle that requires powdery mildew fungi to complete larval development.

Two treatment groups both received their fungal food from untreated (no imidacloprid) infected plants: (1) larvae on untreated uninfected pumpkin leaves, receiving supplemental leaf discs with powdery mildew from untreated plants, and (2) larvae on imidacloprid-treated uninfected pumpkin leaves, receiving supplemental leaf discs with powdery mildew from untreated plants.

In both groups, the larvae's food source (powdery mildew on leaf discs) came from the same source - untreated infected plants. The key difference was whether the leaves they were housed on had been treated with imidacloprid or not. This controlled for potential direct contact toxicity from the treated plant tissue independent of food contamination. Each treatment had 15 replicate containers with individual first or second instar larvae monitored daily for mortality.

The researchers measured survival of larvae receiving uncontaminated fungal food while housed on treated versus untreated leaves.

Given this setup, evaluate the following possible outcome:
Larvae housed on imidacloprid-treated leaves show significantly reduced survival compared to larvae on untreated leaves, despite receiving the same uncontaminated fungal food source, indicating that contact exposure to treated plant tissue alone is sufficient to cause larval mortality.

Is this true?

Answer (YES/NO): NO